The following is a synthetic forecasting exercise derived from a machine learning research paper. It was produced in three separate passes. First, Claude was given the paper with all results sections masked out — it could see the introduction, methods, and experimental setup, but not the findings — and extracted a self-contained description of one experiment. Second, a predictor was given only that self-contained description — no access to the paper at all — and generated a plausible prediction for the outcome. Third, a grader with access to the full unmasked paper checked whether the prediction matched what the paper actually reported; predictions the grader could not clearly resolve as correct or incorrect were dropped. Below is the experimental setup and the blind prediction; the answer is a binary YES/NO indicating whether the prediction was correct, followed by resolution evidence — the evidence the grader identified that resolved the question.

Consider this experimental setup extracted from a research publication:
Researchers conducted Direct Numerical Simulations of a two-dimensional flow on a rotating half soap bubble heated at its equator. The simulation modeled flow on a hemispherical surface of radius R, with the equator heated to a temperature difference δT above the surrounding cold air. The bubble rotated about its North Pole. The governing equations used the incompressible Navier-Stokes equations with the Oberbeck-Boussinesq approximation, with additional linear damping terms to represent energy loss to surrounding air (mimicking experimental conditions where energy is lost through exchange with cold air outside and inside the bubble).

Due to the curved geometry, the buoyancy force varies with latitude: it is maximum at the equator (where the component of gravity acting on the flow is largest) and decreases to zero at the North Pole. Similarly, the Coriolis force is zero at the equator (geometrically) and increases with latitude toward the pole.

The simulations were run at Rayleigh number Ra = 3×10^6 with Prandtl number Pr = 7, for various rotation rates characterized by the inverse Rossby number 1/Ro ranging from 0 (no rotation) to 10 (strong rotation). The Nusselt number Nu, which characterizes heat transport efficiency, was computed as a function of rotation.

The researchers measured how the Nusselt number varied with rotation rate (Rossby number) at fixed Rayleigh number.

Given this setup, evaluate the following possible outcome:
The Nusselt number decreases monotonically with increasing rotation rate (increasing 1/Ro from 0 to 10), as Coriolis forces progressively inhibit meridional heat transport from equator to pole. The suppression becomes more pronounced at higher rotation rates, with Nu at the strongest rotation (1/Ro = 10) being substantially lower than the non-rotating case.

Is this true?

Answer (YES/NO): NO